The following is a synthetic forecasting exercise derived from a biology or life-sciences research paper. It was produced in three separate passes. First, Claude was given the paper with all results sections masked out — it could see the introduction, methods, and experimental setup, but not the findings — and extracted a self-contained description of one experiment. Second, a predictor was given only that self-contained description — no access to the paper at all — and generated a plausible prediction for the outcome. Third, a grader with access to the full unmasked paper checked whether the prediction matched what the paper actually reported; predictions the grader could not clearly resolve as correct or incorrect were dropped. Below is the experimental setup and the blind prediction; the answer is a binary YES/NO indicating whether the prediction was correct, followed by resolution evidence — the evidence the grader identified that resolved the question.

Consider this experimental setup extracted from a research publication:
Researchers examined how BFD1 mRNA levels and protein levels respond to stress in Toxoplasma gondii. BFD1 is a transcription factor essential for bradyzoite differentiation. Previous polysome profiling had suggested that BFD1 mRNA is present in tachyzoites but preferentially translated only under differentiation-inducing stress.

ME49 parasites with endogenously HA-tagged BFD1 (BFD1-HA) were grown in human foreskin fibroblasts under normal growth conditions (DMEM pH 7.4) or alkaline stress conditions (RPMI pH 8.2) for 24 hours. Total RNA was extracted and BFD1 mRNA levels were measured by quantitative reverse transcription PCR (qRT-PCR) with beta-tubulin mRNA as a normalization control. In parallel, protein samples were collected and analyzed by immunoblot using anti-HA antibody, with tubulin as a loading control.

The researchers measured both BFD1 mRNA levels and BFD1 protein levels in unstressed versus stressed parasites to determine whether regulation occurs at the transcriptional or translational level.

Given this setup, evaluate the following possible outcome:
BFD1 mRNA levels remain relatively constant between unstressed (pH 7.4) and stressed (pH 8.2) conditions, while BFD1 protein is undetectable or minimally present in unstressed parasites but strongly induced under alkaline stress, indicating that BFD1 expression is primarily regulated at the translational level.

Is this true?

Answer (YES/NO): YES